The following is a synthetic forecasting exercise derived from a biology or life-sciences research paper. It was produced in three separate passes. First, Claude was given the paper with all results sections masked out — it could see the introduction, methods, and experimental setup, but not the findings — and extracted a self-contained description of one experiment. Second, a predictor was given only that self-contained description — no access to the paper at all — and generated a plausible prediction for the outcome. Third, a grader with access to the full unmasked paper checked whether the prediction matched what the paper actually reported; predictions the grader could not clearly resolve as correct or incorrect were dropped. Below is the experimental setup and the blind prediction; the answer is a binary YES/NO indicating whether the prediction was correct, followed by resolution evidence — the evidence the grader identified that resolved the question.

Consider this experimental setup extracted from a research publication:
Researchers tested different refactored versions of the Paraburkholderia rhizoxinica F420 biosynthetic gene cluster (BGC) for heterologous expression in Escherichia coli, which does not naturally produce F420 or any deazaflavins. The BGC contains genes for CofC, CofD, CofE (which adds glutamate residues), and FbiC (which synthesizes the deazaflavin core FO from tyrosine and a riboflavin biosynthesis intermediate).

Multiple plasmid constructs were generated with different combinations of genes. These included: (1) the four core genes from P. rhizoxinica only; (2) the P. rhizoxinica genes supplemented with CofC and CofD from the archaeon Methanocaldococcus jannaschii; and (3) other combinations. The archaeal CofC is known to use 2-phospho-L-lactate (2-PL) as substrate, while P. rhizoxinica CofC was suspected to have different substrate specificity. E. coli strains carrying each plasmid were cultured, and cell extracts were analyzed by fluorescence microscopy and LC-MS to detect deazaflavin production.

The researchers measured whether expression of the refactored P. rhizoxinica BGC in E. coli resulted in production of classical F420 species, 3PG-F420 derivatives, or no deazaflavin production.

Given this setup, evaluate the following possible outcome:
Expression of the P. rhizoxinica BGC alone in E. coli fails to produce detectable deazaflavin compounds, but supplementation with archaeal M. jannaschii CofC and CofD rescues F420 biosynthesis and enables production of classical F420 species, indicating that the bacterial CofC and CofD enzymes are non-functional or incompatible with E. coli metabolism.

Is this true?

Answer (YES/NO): NO